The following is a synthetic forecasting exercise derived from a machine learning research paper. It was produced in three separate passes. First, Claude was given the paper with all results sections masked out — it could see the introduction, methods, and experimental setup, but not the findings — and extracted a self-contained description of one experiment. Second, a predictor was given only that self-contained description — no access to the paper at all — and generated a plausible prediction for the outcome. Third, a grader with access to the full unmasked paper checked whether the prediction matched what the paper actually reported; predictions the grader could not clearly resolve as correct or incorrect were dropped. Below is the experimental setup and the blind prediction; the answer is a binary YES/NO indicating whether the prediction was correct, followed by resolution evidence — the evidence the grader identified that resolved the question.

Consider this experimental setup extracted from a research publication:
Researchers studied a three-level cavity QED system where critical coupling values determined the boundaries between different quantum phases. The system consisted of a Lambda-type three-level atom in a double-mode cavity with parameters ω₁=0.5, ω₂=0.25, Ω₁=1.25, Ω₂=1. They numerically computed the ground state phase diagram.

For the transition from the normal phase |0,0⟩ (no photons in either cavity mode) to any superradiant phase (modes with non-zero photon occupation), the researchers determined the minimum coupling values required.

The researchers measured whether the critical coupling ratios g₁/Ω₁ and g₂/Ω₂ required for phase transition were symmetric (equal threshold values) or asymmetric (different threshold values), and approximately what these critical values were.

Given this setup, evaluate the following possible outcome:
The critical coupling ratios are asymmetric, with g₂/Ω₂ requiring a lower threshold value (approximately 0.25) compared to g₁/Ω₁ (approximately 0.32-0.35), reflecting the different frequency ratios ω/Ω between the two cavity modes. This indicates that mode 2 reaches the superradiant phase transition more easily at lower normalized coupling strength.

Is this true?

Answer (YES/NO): NO